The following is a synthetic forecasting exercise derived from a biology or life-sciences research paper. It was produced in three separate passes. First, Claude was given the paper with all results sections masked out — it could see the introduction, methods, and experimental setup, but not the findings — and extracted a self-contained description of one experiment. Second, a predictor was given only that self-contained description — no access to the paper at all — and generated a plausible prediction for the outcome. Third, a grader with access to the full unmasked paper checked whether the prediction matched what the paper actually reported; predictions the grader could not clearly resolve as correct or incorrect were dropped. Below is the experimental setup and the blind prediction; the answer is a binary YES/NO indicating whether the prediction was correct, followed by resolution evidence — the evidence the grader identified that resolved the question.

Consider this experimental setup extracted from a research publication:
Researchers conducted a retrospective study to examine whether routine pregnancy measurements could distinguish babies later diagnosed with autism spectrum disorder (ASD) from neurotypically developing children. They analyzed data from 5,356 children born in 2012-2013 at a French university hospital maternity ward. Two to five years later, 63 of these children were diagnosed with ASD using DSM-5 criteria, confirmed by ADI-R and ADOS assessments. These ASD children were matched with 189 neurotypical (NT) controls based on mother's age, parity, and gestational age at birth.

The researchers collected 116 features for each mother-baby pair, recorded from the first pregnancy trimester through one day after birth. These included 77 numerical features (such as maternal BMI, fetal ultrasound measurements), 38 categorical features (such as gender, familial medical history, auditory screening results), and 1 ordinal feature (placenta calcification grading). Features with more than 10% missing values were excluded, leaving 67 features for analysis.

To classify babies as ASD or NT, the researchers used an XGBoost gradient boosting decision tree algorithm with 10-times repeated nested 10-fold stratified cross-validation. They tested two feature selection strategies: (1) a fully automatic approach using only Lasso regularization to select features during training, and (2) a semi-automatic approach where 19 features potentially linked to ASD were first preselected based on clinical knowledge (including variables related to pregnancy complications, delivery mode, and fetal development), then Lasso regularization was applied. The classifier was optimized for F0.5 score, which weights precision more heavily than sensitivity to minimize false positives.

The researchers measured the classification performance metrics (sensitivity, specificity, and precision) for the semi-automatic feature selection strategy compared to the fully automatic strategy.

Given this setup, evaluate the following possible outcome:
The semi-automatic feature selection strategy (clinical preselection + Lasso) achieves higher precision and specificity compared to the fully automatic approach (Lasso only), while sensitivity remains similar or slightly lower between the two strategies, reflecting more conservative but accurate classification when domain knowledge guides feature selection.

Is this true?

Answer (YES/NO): NO